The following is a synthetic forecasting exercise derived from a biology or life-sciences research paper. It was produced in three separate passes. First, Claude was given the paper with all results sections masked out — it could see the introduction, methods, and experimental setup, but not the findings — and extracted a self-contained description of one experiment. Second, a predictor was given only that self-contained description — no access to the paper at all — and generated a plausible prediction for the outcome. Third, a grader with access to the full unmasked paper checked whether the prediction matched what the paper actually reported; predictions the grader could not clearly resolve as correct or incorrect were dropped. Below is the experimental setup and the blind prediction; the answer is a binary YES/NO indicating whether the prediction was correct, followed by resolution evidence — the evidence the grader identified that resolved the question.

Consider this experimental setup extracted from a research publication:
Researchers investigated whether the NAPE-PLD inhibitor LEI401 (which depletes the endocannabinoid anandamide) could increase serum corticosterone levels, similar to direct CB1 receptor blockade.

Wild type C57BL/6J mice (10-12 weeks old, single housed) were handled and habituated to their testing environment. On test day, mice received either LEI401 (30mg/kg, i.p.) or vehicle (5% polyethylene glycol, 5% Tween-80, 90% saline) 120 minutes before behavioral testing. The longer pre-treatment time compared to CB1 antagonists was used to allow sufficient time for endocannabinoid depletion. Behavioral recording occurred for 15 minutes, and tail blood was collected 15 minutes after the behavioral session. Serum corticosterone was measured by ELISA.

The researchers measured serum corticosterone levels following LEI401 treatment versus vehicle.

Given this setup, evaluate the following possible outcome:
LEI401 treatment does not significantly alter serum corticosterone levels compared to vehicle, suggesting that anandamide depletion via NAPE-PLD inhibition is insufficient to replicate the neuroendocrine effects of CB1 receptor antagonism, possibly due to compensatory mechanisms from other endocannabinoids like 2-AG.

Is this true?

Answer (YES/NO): NO